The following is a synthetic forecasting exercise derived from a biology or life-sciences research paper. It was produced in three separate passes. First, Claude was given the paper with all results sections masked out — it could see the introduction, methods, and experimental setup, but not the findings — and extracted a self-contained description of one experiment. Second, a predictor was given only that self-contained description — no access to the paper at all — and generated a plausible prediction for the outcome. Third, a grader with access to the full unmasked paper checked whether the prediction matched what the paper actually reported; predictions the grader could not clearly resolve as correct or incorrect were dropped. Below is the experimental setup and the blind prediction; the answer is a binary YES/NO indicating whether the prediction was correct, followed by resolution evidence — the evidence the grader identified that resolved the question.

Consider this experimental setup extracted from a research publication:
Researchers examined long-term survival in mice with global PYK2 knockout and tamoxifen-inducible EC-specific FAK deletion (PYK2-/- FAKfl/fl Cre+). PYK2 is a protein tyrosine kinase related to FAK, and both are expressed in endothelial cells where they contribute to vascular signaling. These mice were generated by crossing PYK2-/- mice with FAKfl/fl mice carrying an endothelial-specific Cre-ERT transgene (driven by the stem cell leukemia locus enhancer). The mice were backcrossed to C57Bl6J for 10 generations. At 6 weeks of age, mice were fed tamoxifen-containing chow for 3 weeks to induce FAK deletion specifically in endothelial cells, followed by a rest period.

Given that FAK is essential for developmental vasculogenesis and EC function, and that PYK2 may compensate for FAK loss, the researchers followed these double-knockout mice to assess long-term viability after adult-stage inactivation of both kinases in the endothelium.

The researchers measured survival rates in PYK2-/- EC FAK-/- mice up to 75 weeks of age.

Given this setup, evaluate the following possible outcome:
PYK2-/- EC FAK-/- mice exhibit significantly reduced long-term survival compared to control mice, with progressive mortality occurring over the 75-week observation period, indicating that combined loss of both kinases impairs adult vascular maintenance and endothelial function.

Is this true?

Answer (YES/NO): NO